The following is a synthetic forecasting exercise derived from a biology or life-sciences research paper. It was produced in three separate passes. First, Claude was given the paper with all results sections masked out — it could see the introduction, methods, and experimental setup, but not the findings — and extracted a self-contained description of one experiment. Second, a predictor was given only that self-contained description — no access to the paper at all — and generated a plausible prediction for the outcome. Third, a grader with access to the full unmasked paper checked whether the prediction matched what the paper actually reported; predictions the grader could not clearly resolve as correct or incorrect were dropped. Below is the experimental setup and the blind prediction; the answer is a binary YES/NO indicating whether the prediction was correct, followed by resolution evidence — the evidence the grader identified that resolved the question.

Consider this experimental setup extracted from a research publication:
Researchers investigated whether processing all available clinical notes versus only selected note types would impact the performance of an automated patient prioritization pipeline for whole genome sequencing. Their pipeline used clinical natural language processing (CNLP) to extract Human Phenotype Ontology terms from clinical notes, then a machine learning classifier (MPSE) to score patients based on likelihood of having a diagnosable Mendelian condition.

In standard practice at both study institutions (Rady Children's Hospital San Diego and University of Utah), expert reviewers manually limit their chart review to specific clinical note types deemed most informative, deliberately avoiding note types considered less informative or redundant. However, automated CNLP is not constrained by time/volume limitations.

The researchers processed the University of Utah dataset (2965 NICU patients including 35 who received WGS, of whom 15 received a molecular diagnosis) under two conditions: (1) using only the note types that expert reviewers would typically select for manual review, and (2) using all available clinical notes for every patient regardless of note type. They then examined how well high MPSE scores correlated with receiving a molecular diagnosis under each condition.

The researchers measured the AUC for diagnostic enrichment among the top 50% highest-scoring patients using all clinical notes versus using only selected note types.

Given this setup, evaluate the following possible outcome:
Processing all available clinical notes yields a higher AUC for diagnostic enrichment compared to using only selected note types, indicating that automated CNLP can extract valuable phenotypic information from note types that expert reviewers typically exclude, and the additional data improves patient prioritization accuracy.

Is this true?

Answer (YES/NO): NO